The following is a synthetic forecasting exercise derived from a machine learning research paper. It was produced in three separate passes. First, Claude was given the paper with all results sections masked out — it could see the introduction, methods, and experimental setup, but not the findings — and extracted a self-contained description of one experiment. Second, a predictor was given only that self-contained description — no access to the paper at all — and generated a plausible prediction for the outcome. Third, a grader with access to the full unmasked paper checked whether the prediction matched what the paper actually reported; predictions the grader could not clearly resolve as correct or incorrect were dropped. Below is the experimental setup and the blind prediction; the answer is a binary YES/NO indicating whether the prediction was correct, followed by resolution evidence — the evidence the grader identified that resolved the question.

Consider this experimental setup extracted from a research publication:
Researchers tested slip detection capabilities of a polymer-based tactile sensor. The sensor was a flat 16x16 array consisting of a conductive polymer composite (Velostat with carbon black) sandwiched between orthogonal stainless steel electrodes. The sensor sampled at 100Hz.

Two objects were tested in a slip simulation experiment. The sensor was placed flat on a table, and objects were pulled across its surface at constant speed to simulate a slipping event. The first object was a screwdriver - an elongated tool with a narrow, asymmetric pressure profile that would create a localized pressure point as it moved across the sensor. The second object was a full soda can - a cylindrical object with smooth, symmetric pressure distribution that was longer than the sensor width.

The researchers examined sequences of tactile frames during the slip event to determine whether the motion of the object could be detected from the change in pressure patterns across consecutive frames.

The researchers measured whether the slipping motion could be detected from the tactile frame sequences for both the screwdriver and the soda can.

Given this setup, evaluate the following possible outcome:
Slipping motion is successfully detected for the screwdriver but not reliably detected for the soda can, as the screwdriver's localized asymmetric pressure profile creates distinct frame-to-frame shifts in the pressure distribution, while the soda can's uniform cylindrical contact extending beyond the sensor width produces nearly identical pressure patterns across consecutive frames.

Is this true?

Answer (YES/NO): YES